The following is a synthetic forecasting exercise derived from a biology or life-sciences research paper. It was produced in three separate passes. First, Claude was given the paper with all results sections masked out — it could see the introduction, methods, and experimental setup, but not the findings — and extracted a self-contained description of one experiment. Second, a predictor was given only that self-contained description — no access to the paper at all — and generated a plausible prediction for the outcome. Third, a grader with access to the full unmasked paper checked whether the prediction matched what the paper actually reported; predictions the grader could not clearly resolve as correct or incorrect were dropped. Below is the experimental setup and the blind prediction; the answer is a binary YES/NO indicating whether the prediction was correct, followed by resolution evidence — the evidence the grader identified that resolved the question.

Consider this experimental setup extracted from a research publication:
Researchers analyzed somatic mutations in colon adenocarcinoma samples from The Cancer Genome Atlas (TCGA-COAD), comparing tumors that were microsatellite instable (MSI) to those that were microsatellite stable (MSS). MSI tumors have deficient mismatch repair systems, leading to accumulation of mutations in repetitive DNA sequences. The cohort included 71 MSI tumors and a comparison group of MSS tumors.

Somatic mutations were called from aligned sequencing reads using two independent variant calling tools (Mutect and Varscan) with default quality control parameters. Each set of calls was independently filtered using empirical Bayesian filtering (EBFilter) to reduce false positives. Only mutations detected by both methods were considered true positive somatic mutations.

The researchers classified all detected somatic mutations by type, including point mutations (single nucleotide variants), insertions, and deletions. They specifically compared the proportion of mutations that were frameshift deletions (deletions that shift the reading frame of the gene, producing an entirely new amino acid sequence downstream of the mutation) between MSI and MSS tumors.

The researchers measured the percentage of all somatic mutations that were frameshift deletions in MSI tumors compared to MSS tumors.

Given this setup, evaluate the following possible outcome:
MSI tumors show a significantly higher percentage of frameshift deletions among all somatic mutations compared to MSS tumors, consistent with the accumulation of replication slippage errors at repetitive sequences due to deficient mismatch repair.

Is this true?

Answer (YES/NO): YES